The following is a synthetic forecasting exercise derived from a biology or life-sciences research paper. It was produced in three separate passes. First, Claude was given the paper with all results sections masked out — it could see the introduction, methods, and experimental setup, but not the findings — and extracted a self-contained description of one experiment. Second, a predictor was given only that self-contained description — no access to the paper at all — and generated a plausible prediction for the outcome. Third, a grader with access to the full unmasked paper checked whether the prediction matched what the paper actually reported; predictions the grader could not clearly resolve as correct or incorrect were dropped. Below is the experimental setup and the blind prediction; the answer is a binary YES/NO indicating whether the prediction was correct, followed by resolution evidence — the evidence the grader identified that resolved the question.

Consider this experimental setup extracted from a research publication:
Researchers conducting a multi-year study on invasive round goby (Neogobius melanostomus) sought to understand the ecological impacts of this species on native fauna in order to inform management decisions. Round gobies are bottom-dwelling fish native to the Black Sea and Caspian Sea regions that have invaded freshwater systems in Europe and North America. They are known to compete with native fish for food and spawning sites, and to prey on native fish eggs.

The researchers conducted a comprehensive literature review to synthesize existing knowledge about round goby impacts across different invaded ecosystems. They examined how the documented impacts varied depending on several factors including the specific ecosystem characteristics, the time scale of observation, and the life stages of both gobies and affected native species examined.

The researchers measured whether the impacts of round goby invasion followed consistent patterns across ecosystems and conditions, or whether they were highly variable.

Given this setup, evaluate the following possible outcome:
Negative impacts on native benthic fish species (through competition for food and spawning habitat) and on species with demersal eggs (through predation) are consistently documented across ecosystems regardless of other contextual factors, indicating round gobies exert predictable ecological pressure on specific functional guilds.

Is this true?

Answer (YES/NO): NO